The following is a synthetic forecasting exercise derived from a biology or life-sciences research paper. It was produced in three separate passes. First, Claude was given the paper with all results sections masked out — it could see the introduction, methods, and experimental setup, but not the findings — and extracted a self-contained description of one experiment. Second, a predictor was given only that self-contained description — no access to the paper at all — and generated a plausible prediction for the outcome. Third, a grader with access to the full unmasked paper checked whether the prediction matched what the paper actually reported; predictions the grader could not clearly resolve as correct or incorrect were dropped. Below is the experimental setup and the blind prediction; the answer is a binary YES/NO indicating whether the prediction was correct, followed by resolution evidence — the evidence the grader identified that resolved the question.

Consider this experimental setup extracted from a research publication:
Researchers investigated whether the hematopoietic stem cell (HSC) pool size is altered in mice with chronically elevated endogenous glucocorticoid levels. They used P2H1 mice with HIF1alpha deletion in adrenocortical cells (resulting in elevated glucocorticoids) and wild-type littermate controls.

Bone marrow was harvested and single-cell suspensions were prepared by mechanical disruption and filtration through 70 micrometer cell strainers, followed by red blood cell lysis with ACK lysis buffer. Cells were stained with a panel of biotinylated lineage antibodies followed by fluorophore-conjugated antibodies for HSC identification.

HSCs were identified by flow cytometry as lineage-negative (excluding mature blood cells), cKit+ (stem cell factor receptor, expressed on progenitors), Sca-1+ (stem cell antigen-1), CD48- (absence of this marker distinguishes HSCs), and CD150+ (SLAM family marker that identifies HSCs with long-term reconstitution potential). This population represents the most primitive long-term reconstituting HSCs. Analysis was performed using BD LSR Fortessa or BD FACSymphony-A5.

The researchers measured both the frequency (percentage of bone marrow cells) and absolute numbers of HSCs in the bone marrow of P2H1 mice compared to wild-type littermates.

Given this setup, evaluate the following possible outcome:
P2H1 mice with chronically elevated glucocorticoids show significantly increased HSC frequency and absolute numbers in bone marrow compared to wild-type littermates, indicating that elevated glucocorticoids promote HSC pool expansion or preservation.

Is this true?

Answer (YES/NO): YES